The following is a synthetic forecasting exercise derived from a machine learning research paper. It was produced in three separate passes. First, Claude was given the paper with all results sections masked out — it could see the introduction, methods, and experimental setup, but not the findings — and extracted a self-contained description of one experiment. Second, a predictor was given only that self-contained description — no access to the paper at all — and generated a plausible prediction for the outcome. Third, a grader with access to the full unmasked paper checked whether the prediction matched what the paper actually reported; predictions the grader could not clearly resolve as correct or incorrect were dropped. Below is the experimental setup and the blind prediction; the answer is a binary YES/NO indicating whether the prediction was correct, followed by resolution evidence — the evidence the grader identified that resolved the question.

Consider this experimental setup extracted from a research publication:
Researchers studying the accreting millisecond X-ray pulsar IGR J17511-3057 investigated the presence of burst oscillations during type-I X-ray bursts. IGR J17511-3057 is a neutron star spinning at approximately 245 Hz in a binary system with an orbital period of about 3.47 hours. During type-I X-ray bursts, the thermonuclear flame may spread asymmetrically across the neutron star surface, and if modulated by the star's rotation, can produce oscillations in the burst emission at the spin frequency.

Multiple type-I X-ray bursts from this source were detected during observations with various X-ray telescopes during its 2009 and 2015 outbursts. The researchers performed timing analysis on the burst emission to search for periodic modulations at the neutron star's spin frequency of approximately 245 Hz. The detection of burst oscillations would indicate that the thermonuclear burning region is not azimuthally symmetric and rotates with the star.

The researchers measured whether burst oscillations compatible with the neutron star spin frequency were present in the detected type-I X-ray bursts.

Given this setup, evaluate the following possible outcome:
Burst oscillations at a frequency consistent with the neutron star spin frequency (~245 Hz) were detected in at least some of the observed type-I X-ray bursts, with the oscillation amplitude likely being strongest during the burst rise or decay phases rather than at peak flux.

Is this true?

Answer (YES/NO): YES